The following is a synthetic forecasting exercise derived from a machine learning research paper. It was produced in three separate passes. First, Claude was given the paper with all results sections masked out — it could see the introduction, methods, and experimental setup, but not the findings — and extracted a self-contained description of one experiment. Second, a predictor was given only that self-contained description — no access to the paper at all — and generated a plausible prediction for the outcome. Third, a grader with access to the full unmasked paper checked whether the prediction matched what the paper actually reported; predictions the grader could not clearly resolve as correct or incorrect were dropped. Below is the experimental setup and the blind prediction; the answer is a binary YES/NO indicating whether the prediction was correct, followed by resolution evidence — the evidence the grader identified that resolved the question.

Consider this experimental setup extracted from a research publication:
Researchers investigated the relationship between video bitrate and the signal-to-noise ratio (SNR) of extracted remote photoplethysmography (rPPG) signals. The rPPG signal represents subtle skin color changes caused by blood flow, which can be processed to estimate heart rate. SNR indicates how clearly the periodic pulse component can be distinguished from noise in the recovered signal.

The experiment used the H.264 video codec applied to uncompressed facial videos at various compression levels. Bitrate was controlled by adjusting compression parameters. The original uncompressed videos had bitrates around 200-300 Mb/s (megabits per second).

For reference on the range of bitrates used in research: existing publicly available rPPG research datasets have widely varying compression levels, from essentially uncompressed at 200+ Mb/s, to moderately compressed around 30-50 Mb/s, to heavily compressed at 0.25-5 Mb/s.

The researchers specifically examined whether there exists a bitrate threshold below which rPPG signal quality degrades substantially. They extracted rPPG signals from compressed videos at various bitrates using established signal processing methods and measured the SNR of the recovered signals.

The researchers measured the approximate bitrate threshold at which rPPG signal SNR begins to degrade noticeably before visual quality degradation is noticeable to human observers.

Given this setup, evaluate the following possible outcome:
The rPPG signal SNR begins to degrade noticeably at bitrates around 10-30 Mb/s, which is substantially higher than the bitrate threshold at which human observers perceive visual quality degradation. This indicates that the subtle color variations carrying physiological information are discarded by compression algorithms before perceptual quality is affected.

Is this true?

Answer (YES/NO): YES